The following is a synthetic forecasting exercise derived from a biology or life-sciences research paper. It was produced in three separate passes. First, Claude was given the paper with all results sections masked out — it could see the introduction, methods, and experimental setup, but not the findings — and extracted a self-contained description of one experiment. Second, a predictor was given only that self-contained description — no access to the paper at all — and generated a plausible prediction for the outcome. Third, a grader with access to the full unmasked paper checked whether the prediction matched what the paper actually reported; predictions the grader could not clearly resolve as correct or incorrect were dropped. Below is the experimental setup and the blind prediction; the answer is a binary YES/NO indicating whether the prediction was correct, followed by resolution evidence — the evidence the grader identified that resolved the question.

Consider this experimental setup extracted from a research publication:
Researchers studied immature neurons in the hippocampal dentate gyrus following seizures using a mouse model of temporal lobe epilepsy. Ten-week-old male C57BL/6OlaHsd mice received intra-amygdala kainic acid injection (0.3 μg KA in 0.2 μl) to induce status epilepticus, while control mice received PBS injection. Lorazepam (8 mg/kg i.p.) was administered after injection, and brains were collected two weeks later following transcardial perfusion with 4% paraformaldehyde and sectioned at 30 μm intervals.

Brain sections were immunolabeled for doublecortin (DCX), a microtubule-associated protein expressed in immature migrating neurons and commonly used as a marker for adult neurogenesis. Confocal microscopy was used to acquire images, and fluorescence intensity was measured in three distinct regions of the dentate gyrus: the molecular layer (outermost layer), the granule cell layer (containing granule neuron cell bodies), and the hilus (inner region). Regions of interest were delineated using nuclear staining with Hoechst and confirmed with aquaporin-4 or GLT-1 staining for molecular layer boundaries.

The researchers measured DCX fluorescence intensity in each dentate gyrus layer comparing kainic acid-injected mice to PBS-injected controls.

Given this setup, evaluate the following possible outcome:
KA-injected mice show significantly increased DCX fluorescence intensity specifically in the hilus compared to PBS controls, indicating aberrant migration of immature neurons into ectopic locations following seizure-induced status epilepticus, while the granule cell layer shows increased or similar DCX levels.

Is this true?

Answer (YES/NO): NO